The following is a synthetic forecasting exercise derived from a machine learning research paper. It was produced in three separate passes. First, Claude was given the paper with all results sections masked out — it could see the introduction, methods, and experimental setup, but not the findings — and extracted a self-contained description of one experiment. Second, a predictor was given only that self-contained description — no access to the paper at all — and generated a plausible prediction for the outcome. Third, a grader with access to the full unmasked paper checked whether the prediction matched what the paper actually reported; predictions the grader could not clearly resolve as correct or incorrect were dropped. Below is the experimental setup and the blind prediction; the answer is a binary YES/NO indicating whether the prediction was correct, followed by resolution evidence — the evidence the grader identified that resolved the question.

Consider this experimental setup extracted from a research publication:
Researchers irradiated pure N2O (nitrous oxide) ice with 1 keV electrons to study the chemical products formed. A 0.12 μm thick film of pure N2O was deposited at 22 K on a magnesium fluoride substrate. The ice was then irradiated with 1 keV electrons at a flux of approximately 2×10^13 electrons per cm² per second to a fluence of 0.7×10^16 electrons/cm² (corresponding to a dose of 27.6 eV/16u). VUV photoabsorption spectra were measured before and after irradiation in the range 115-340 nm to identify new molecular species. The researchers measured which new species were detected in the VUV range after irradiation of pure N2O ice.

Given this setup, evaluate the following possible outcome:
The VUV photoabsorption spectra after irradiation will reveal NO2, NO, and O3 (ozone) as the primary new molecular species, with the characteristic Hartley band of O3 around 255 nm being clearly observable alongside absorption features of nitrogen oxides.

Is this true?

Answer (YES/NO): NO